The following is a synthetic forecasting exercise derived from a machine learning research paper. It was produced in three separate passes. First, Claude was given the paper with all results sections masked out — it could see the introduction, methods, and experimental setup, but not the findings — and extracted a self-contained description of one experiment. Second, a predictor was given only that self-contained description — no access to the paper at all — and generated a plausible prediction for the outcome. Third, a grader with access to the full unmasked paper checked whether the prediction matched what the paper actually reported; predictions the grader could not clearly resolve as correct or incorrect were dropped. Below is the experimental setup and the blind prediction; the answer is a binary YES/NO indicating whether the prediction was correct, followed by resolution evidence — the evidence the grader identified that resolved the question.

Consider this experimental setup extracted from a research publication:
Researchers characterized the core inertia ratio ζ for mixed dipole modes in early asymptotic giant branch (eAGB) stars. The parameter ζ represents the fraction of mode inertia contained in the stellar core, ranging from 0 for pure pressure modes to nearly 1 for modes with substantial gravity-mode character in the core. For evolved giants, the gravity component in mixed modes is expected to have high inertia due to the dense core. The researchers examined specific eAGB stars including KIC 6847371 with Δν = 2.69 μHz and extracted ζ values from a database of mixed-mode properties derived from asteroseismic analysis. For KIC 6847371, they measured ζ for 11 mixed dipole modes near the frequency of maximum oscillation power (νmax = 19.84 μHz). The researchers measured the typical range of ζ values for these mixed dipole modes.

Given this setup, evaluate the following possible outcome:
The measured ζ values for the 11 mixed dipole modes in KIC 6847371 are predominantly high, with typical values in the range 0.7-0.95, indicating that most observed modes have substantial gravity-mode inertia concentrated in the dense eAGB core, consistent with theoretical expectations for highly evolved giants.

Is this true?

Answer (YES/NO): NO